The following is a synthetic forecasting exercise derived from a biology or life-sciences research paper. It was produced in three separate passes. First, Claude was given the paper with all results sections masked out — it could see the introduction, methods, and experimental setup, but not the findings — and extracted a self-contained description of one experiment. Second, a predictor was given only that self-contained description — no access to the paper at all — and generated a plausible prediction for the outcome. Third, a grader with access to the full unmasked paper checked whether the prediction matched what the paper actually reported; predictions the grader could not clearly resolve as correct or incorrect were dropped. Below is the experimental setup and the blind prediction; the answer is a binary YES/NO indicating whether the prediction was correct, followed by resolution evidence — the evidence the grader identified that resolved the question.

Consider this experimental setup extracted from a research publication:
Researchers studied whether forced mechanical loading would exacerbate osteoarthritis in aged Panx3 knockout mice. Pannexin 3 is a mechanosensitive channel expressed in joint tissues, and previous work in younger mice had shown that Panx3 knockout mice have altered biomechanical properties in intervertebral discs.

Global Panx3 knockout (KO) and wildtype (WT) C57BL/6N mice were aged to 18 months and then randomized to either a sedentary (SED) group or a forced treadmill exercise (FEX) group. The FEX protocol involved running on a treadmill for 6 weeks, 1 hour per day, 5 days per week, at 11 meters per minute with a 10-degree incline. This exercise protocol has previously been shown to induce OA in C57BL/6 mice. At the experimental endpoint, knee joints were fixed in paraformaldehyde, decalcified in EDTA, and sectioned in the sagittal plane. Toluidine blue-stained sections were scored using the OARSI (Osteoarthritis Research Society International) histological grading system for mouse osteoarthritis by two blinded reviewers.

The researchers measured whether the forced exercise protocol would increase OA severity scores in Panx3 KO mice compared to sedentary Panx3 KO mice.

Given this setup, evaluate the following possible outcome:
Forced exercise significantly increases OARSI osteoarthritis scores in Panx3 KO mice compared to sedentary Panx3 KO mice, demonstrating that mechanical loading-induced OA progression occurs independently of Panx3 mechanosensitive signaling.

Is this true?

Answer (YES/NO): NO